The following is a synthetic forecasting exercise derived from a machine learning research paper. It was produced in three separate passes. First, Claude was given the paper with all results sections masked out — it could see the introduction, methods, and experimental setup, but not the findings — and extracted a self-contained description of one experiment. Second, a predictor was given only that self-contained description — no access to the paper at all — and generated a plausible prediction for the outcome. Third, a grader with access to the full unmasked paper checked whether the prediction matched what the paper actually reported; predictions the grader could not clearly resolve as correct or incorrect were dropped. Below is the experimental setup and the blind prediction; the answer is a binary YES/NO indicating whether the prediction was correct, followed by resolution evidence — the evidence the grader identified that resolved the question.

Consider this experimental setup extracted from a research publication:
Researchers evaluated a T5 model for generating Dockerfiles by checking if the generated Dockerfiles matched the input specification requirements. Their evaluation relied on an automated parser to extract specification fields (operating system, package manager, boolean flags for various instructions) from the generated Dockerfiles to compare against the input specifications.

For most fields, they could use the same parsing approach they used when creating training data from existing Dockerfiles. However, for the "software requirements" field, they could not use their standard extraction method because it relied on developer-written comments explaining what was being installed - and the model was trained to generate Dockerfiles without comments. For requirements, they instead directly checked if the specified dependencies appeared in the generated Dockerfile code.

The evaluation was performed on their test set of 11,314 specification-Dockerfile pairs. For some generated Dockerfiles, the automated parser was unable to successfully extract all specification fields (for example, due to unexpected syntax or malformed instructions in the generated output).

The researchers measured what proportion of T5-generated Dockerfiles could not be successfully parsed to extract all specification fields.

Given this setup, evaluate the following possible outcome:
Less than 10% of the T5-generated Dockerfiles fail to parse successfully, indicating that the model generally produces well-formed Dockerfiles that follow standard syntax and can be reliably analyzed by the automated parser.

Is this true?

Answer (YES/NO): NO